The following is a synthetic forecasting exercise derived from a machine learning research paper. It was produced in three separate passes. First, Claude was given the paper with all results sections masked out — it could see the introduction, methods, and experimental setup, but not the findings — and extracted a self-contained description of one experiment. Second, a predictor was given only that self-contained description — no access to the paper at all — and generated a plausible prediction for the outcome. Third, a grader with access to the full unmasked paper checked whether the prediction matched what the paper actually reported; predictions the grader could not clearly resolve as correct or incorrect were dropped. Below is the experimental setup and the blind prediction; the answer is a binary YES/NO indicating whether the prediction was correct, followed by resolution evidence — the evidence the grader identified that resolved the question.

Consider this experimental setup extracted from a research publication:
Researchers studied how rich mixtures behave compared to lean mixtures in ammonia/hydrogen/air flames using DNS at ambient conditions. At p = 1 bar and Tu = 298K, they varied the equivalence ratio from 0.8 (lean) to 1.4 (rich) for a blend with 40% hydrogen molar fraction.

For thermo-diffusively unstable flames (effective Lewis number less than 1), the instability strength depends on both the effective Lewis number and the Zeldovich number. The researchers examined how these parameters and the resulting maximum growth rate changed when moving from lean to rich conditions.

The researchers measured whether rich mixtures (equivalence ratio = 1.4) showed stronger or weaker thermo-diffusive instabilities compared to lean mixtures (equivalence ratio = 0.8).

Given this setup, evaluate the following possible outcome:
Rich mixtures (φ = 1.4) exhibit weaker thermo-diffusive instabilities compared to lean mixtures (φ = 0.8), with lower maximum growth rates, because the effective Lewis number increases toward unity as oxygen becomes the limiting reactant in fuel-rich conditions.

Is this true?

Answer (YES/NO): NO